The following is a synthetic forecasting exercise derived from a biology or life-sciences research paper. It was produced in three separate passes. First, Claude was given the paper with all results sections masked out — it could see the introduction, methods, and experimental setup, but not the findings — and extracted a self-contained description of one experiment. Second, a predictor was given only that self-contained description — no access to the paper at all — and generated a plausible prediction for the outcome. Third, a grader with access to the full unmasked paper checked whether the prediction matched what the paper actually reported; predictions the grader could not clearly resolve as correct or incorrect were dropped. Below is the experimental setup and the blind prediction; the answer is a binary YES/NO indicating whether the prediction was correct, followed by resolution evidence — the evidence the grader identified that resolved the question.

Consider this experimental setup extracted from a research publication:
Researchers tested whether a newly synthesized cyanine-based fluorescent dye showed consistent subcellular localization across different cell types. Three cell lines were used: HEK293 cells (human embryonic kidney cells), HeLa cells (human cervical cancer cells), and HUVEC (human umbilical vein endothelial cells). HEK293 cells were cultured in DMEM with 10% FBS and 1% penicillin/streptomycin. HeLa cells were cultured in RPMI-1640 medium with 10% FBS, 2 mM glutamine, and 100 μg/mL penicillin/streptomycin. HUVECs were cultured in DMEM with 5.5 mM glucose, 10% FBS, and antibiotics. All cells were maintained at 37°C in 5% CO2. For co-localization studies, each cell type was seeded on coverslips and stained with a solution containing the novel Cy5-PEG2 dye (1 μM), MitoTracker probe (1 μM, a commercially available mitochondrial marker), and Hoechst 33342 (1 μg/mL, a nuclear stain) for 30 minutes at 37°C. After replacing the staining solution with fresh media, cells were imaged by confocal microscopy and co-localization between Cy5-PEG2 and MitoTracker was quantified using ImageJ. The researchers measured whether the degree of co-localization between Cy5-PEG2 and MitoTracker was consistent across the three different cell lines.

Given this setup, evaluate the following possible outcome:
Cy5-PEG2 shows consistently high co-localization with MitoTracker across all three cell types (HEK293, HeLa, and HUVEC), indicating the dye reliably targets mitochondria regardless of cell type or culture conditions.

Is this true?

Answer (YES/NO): YES